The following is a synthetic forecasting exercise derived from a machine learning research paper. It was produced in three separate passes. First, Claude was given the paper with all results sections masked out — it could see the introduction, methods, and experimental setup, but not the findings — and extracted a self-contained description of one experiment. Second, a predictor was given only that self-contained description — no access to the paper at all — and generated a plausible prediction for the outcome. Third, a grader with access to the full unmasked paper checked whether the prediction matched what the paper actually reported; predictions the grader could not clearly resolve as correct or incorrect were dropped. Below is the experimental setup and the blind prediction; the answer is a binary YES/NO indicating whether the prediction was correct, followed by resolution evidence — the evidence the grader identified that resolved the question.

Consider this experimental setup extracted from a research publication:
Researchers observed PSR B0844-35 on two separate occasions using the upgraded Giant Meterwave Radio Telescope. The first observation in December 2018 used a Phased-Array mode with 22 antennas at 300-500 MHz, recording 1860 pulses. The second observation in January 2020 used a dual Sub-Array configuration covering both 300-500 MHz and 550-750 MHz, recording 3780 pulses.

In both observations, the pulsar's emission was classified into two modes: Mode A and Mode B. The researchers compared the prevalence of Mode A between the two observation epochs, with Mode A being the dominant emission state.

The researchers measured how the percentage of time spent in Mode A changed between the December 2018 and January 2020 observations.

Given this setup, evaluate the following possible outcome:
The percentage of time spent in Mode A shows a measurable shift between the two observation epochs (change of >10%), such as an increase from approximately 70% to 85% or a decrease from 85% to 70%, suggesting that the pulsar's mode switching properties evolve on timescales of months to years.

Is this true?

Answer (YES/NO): NO